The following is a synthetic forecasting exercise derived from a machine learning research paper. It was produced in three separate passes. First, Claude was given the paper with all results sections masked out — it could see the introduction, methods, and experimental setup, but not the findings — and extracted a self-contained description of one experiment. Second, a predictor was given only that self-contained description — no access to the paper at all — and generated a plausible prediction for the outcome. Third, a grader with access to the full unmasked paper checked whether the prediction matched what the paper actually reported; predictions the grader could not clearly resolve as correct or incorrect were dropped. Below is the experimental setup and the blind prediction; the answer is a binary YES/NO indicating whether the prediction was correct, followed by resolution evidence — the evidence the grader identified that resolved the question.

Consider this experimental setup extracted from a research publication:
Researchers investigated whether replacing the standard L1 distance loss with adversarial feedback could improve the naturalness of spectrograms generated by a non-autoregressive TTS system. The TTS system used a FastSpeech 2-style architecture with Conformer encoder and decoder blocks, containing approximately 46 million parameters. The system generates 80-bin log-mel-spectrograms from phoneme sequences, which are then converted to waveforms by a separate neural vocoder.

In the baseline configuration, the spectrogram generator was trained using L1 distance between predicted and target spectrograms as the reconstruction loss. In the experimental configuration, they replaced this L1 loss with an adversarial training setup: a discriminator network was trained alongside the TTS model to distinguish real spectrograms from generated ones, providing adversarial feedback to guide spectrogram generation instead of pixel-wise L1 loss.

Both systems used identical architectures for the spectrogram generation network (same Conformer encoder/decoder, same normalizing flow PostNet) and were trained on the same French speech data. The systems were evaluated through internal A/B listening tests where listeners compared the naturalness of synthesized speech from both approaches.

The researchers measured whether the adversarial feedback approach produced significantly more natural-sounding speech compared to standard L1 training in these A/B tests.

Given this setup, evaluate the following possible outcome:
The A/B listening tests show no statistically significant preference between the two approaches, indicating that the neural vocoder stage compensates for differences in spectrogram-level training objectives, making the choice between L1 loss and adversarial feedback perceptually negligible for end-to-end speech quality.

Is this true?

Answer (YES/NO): NO